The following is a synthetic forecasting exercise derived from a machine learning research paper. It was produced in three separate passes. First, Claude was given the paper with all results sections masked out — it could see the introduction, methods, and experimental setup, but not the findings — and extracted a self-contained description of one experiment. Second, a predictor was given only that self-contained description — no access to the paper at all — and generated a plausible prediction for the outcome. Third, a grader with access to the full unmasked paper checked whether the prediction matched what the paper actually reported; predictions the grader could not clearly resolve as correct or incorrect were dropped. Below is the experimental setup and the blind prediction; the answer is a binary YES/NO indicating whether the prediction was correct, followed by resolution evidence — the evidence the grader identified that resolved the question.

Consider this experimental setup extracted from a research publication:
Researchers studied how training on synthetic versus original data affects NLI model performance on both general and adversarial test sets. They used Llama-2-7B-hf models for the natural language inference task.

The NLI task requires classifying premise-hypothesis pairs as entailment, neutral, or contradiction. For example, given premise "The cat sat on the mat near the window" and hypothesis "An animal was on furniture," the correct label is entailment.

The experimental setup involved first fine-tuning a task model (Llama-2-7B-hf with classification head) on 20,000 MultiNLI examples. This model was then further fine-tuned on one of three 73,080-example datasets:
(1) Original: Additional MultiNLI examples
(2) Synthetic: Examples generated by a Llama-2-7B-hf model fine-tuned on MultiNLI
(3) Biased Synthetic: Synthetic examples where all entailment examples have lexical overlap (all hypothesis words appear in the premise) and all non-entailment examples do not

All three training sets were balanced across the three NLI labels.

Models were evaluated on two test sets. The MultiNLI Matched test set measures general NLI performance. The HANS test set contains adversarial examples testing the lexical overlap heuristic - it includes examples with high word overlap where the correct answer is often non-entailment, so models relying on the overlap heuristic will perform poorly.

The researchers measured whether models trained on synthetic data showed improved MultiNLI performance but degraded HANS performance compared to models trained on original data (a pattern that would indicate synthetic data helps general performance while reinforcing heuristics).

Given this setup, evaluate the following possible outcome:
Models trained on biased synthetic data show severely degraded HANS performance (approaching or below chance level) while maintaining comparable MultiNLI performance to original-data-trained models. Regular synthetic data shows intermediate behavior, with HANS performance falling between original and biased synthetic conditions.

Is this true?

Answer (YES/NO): NO